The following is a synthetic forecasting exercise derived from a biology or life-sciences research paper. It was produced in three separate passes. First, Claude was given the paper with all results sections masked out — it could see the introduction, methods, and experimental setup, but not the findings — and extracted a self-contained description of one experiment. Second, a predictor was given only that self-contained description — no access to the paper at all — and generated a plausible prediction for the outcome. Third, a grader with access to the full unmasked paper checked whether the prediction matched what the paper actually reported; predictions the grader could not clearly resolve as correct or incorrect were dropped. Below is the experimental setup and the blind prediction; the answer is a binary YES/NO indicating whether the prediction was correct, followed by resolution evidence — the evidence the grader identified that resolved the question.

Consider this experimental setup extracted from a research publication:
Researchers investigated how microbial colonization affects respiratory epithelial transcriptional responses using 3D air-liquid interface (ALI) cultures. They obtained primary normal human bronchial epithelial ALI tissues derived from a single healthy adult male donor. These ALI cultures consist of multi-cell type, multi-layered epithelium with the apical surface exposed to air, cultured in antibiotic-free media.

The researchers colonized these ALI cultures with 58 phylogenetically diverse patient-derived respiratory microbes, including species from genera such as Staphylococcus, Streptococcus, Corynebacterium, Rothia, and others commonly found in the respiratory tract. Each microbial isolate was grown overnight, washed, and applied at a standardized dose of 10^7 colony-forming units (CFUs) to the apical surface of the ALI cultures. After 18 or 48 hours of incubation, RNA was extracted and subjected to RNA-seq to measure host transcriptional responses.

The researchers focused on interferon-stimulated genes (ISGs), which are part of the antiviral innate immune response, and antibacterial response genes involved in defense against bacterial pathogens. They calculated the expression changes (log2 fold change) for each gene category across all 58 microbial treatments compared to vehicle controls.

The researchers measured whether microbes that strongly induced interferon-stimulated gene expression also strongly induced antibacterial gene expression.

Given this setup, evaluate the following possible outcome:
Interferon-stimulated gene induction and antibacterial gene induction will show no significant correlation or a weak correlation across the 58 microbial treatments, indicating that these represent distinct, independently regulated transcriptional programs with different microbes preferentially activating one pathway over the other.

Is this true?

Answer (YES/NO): YES